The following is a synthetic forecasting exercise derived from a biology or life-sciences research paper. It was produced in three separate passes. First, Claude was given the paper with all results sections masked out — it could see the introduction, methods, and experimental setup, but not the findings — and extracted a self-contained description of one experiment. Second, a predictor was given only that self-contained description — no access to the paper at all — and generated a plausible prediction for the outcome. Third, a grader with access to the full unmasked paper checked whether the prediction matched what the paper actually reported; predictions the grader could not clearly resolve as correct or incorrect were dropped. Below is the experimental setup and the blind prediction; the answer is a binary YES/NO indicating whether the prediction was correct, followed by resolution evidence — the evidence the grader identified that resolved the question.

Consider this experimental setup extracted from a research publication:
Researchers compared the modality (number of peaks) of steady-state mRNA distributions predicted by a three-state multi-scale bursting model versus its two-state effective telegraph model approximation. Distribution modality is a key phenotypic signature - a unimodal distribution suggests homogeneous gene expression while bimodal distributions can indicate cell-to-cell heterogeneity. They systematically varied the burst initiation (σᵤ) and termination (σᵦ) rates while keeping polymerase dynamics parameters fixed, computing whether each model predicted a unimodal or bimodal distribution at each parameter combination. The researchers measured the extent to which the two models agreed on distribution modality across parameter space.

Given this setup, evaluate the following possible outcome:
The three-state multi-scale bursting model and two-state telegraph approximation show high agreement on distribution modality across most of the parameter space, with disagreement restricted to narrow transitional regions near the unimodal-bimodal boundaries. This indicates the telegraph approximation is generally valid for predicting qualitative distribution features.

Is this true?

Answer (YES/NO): YES